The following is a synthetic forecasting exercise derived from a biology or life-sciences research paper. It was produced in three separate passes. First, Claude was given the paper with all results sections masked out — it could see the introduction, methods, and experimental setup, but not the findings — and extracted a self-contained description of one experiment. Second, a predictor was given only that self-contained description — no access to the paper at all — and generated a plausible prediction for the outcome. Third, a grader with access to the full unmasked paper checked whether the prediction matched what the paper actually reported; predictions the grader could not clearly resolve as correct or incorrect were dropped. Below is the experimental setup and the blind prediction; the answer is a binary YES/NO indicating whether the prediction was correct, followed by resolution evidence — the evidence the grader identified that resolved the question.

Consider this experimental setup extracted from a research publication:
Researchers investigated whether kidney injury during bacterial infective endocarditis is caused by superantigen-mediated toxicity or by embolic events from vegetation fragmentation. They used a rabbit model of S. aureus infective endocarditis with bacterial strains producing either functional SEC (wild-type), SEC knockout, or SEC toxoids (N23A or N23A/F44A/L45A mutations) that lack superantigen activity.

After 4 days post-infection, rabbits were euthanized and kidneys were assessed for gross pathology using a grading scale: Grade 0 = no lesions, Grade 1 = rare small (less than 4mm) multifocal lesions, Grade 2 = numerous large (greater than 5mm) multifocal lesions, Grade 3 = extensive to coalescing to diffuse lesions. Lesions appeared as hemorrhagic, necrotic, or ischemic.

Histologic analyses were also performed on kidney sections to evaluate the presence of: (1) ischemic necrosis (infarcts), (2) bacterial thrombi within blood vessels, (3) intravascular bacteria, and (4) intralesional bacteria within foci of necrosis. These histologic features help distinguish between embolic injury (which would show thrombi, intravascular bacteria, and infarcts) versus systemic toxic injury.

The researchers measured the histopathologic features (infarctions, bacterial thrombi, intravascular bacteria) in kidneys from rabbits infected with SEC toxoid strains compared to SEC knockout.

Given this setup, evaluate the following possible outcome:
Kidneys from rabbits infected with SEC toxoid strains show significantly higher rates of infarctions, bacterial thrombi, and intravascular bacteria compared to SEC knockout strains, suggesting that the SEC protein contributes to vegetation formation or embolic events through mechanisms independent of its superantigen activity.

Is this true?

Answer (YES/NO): YES